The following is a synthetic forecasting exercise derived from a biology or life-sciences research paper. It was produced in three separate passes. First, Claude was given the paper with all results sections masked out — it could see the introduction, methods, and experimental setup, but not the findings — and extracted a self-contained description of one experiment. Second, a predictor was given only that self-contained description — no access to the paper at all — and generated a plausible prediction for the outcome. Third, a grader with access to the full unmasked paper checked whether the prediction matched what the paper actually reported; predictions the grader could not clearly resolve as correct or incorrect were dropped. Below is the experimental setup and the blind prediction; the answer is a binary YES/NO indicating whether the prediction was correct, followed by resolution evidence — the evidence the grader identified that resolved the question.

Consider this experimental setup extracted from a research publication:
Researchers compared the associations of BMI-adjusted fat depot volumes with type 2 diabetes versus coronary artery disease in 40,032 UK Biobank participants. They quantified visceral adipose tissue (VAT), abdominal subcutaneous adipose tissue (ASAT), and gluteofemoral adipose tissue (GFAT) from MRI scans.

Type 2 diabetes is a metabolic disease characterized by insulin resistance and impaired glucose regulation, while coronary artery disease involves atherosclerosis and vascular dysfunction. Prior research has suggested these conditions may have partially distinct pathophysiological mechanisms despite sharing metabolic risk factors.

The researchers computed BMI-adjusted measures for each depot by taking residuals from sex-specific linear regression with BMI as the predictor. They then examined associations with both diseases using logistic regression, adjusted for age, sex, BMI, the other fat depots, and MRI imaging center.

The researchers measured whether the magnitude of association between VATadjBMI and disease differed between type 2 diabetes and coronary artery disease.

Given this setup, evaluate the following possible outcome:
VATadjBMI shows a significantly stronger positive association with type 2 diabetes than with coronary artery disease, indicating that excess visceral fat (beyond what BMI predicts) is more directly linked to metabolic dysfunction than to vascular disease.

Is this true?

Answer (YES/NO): YES